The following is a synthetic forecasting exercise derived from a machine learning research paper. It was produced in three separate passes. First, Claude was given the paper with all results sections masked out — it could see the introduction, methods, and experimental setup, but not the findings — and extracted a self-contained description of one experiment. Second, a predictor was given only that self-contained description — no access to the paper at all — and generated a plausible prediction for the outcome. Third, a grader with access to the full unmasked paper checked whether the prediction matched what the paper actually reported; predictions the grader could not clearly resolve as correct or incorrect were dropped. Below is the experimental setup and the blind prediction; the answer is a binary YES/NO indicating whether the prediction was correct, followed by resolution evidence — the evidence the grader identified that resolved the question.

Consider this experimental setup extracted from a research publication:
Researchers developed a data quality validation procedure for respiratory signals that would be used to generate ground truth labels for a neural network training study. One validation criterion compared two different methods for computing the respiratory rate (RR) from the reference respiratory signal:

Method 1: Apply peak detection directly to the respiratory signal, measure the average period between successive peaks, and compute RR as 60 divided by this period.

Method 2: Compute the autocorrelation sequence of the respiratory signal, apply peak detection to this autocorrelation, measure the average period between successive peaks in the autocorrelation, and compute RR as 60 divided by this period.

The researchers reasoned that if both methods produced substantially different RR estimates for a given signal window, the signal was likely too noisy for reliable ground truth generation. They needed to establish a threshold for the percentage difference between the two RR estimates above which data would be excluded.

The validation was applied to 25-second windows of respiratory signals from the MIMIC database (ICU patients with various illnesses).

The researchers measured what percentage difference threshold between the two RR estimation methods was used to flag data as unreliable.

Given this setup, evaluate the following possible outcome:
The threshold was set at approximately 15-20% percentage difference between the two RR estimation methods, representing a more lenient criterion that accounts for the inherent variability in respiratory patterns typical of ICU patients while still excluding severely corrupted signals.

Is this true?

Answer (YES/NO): NO